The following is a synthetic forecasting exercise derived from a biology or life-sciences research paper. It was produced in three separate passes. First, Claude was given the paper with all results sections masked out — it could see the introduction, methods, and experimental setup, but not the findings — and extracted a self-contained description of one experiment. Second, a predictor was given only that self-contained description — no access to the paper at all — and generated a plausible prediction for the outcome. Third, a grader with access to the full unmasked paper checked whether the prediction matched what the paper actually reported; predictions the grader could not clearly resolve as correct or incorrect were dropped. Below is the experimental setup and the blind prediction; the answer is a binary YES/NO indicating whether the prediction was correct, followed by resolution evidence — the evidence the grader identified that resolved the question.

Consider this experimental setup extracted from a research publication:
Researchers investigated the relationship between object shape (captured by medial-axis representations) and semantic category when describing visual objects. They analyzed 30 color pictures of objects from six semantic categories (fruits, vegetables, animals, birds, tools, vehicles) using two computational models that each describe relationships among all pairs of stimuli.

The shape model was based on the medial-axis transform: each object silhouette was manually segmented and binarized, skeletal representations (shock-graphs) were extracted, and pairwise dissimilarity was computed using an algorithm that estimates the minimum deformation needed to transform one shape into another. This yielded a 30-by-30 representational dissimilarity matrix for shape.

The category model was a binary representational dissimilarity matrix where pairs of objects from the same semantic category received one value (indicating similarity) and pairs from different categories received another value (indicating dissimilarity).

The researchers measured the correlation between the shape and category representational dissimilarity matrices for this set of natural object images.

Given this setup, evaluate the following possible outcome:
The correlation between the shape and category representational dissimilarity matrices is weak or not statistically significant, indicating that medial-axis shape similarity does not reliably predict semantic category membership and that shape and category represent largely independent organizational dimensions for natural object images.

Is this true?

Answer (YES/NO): YES